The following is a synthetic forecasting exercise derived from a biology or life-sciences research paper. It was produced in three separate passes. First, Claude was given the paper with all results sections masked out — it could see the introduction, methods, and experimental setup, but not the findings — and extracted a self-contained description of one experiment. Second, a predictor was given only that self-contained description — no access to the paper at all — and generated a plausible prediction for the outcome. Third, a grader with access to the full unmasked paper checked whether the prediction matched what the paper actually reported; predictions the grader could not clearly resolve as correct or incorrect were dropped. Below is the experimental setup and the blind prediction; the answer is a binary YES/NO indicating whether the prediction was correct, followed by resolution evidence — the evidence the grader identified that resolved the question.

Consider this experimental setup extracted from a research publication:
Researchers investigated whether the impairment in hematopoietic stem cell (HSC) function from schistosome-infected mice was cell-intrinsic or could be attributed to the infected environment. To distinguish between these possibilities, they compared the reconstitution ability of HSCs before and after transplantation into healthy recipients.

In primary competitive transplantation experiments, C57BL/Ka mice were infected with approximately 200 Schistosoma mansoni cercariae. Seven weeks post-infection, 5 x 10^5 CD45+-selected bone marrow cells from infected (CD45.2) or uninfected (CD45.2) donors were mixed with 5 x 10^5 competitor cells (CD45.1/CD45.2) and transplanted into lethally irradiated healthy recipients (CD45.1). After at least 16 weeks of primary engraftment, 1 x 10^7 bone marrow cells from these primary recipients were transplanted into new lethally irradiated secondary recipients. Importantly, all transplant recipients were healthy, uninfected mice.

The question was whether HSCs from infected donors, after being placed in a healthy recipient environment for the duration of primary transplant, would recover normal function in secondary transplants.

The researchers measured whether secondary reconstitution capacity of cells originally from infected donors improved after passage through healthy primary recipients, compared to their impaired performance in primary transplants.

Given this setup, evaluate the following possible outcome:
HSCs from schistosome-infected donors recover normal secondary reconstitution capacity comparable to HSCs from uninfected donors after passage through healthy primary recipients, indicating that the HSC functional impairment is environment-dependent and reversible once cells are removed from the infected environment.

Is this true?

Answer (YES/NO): NO